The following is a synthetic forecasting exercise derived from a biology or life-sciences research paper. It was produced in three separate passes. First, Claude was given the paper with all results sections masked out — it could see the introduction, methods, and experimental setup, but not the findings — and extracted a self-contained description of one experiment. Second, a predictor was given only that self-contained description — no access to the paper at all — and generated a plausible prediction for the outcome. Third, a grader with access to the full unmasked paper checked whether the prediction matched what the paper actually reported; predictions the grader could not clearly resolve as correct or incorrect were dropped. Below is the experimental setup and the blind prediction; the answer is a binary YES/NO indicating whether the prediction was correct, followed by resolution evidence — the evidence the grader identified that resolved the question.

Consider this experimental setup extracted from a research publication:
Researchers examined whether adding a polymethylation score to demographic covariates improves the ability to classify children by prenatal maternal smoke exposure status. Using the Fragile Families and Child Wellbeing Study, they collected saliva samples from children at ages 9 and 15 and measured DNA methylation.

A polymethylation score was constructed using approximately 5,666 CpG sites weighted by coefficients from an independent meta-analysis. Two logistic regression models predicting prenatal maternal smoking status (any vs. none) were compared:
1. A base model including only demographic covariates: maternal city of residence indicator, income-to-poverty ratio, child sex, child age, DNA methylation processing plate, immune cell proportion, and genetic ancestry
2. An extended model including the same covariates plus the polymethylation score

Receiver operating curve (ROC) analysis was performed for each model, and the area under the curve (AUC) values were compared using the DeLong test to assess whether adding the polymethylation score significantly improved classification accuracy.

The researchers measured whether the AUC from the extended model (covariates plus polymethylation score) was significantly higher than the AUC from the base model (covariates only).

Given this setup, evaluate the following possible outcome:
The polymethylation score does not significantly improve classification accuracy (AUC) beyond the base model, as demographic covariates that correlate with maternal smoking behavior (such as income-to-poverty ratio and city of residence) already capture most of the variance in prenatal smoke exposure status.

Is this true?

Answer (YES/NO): NO